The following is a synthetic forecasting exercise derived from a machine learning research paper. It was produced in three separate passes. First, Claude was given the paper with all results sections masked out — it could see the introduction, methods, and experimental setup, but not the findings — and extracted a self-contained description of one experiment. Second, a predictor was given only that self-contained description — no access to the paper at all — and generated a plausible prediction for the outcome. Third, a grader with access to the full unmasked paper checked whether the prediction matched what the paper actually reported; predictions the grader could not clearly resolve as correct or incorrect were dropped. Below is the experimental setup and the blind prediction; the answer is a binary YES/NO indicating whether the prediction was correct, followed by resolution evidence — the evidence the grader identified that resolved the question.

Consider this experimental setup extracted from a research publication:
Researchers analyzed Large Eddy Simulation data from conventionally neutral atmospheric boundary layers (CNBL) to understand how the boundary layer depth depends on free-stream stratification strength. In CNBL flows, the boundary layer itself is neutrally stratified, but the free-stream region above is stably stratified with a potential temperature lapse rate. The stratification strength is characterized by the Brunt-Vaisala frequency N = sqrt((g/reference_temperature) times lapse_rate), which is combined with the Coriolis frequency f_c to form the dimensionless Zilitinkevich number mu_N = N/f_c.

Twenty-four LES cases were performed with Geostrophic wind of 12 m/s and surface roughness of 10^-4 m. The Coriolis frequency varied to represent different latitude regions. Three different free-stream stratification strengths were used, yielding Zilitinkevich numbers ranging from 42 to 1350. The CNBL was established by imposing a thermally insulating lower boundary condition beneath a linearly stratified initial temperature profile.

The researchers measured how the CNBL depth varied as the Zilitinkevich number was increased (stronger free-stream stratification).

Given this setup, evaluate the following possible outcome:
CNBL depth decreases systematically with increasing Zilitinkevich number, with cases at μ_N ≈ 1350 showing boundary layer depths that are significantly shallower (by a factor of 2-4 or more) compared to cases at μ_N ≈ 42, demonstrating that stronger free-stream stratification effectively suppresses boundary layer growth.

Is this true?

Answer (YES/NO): NO